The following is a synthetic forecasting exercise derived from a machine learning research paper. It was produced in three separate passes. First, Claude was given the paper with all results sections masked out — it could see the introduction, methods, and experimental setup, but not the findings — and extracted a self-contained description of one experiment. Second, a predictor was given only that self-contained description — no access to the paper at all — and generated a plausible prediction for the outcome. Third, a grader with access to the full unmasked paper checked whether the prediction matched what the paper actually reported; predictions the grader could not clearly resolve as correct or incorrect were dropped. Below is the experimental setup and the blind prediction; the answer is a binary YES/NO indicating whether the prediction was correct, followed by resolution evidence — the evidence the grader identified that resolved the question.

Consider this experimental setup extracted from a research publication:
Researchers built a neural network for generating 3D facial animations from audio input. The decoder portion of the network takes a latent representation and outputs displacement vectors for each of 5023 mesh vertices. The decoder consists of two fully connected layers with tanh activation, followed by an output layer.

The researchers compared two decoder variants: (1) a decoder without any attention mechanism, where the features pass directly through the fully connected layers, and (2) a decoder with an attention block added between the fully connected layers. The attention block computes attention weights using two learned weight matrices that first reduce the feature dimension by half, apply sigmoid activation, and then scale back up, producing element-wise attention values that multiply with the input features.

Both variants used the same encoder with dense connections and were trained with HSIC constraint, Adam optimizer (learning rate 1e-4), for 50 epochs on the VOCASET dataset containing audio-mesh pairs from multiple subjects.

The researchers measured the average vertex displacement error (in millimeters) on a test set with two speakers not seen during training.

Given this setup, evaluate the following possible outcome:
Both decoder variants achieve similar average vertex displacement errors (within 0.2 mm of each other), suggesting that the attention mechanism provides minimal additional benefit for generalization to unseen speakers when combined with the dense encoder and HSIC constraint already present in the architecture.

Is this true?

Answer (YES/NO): YES